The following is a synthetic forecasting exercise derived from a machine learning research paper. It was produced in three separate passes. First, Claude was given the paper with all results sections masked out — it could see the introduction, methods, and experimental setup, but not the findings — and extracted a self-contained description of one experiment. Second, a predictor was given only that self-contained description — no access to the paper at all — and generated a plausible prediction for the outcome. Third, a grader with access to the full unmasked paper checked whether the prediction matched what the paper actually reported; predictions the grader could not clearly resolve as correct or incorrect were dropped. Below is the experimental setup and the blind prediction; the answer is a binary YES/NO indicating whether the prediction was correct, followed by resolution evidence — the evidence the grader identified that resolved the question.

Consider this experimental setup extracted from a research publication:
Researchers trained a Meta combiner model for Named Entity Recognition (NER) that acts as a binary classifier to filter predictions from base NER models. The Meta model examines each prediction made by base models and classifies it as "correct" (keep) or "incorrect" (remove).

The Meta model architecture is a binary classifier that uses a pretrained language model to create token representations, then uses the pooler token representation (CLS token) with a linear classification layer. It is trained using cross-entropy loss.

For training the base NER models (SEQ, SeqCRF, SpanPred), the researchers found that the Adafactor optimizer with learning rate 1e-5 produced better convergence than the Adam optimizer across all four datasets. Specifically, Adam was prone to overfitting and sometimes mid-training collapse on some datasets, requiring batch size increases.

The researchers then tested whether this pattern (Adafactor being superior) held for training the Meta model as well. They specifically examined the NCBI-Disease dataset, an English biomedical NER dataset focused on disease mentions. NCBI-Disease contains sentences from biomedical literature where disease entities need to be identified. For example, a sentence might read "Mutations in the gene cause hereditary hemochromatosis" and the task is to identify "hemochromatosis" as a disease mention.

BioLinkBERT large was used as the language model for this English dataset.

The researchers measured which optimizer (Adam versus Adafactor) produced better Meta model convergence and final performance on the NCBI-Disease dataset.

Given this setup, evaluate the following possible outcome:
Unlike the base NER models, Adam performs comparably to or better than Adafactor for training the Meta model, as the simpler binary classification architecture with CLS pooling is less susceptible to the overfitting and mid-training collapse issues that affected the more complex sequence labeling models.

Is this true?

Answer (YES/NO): YES